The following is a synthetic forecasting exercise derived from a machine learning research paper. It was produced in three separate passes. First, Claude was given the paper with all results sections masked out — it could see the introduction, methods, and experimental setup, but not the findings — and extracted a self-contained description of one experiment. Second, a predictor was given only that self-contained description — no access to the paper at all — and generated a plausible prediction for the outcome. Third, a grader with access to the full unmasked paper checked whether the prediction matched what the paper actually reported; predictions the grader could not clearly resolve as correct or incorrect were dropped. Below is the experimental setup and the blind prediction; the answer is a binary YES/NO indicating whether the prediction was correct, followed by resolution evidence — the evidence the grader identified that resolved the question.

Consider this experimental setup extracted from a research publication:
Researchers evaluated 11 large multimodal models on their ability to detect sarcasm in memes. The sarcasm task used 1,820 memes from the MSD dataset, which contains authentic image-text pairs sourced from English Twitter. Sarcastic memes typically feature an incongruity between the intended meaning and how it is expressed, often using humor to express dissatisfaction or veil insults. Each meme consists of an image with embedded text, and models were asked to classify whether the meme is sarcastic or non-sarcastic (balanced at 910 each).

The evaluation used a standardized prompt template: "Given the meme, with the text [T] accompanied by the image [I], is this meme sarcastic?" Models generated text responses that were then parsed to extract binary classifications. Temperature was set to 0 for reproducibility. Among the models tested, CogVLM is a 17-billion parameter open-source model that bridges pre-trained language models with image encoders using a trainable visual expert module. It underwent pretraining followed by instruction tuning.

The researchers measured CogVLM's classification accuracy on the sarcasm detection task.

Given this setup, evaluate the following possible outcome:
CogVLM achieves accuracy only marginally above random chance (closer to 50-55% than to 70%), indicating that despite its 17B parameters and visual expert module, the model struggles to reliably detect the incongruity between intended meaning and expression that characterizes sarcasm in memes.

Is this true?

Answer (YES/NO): NO